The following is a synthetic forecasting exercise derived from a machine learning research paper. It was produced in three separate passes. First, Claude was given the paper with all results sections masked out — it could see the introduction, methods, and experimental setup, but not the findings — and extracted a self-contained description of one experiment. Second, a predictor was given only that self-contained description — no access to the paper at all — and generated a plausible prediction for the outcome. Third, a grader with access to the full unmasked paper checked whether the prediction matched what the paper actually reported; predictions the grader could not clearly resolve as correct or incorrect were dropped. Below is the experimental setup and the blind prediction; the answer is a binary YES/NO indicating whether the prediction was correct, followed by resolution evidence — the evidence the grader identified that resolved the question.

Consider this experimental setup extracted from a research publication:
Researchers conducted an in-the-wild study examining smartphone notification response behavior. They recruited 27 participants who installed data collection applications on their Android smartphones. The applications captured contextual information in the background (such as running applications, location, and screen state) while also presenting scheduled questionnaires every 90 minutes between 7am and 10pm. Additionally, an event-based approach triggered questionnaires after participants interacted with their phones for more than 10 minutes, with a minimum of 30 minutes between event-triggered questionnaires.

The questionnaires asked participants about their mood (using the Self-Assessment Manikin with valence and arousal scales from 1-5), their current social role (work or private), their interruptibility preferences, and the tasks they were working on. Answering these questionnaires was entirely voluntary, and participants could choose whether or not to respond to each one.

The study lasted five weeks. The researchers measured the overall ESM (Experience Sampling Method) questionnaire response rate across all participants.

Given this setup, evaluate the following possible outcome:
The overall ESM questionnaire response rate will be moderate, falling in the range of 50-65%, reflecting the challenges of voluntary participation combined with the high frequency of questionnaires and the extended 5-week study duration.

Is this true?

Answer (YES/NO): NO